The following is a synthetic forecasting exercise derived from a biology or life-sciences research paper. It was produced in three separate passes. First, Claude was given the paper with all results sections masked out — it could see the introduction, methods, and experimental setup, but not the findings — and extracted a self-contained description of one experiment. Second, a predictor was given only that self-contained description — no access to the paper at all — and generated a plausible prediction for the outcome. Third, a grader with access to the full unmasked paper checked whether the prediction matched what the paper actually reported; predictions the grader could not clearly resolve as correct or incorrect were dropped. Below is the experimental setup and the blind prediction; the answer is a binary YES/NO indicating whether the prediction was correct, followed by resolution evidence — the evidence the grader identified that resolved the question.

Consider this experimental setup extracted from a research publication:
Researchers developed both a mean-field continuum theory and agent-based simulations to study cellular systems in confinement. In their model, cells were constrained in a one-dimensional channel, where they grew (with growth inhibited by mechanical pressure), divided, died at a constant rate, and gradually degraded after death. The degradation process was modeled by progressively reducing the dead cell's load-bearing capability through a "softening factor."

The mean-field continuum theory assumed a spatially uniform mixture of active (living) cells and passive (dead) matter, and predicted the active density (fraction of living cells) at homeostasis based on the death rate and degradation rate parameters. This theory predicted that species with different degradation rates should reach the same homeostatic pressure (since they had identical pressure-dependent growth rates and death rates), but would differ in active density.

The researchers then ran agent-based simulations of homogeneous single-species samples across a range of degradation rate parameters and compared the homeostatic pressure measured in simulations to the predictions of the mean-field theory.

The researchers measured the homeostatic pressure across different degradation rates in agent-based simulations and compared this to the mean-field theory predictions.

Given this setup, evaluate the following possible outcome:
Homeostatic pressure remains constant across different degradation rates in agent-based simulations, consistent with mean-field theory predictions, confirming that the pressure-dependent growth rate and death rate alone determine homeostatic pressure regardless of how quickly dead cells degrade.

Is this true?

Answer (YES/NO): NO